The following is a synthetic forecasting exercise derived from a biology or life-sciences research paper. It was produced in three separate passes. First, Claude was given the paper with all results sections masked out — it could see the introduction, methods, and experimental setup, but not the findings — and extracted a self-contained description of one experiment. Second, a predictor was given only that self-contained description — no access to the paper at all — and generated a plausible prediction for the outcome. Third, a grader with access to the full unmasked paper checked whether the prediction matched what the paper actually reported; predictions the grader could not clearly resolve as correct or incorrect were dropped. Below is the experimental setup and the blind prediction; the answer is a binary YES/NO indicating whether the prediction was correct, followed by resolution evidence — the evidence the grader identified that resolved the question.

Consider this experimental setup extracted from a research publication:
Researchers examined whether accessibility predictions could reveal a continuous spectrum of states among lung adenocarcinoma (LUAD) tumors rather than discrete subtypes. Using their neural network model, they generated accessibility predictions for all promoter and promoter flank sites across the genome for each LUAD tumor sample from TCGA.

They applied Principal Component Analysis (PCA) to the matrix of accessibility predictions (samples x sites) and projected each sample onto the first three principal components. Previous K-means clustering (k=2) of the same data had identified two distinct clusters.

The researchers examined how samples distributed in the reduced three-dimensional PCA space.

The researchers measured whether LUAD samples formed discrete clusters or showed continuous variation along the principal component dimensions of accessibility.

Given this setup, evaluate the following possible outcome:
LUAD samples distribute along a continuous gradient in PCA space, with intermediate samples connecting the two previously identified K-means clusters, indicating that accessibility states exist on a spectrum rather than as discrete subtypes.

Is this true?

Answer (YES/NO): YES